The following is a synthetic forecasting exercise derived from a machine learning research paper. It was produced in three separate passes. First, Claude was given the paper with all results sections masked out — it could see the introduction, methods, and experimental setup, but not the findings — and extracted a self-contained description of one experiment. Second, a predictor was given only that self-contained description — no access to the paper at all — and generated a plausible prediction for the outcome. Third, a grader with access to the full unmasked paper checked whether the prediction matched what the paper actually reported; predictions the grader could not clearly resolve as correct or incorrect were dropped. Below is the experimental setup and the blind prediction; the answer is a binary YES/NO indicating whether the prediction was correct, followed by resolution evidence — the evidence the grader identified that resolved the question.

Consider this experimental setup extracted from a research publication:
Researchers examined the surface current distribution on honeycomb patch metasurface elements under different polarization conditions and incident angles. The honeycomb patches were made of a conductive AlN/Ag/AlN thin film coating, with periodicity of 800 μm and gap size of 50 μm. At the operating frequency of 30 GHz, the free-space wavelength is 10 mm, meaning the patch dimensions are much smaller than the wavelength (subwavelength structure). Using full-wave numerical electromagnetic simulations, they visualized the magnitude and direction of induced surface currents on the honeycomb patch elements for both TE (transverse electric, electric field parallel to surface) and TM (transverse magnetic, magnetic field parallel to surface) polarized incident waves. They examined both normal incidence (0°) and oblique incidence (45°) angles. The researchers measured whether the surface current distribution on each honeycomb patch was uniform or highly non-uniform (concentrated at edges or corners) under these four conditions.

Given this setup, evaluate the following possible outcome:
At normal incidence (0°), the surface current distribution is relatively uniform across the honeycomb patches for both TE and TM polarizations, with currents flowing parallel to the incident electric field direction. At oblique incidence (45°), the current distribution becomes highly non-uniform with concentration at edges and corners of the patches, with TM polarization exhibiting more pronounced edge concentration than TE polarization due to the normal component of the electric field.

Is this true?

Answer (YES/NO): NO